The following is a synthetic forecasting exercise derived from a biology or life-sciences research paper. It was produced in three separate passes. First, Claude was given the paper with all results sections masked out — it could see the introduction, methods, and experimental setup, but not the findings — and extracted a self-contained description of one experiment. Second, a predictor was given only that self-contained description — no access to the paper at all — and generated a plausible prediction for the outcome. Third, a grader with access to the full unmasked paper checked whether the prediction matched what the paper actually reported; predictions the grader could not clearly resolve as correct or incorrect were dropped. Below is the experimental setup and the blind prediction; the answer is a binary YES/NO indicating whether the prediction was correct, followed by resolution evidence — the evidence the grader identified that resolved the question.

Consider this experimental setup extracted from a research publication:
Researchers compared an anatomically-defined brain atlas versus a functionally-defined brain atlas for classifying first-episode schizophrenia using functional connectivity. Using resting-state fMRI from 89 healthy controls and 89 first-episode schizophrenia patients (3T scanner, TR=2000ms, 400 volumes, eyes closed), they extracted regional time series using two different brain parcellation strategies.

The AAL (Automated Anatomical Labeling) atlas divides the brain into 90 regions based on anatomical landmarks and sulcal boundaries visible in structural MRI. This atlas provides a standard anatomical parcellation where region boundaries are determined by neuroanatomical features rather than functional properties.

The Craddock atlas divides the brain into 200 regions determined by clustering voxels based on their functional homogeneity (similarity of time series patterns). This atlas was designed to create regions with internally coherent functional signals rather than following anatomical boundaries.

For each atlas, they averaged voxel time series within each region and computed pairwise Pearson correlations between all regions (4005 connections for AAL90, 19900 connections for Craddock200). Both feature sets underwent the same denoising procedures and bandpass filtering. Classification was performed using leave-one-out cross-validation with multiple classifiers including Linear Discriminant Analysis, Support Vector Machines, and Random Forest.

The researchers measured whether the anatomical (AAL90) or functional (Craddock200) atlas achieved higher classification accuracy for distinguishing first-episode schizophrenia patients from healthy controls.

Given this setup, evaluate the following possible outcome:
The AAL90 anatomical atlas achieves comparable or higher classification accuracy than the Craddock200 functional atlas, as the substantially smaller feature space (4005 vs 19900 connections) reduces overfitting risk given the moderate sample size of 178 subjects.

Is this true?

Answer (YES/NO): YES